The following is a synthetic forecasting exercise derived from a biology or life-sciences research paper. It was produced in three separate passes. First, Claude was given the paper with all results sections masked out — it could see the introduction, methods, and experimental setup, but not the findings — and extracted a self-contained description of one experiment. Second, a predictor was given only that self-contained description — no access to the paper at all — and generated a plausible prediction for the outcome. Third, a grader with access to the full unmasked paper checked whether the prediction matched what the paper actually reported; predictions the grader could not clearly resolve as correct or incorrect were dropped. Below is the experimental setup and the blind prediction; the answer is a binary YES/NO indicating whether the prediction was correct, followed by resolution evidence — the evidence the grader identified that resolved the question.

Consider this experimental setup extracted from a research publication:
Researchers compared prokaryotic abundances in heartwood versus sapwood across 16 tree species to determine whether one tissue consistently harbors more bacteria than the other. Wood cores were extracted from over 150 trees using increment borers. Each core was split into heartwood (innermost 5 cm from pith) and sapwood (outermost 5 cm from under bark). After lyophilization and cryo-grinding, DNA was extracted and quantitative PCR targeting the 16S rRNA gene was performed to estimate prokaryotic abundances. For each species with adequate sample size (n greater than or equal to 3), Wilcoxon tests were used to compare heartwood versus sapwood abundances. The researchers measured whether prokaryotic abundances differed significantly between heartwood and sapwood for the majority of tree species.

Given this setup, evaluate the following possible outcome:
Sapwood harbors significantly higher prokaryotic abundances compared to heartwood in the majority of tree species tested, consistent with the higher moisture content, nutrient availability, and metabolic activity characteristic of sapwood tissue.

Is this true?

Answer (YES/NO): NO